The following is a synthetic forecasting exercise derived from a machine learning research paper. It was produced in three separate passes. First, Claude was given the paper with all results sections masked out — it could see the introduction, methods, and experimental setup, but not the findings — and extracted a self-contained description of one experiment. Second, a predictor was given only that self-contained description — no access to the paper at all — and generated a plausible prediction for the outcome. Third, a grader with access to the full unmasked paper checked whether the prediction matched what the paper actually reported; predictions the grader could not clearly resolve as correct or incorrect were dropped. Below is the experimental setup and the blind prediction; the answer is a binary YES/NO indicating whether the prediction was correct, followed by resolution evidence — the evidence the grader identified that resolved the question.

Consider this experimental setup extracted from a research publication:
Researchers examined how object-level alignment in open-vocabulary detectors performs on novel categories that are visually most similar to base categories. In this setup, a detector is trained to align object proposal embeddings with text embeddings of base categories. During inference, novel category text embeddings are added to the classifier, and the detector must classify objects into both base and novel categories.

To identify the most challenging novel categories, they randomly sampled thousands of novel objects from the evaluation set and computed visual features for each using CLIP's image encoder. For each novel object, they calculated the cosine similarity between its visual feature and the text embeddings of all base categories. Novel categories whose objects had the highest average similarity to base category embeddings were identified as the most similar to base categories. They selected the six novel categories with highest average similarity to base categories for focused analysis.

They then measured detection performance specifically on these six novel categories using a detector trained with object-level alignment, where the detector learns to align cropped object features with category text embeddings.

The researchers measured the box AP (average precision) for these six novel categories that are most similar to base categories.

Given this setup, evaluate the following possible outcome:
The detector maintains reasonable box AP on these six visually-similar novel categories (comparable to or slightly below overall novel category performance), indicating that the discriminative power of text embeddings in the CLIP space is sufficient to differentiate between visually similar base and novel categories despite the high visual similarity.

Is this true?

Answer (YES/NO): NO